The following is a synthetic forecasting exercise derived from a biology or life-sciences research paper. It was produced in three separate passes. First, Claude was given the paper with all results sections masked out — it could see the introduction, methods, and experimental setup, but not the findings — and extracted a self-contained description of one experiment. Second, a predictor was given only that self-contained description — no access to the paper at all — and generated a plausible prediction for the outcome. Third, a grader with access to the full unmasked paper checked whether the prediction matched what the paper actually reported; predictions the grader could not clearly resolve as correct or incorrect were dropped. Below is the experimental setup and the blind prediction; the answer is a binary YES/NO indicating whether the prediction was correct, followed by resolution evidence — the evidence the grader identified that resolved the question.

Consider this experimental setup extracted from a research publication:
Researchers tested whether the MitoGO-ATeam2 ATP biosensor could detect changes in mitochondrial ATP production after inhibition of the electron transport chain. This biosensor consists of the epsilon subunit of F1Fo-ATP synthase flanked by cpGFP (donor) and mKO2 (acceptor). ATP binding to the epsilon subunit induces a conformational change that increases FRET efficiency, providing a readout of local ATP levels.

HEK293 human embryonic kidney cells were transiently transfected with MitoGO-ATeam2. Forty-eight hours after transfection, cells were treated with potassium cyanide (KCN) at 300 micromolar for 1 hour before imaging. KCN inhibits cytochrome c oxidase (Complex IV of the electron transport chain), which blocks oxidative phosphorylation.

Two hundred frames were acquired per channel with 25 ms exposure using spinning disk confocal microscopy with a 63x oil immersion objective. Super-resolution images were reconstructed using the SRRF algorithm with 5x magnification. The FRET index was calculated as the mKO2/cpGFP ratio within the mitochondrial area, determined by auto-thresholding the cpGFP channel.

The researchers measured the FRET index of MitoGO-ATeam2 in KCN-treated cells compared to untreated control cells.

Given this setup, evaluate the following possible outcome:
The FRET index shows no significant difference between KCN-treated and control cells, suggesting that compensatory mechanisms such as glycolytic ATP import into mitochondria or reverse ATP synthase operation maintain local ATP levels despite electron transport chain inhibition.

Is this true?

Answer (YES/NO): NO